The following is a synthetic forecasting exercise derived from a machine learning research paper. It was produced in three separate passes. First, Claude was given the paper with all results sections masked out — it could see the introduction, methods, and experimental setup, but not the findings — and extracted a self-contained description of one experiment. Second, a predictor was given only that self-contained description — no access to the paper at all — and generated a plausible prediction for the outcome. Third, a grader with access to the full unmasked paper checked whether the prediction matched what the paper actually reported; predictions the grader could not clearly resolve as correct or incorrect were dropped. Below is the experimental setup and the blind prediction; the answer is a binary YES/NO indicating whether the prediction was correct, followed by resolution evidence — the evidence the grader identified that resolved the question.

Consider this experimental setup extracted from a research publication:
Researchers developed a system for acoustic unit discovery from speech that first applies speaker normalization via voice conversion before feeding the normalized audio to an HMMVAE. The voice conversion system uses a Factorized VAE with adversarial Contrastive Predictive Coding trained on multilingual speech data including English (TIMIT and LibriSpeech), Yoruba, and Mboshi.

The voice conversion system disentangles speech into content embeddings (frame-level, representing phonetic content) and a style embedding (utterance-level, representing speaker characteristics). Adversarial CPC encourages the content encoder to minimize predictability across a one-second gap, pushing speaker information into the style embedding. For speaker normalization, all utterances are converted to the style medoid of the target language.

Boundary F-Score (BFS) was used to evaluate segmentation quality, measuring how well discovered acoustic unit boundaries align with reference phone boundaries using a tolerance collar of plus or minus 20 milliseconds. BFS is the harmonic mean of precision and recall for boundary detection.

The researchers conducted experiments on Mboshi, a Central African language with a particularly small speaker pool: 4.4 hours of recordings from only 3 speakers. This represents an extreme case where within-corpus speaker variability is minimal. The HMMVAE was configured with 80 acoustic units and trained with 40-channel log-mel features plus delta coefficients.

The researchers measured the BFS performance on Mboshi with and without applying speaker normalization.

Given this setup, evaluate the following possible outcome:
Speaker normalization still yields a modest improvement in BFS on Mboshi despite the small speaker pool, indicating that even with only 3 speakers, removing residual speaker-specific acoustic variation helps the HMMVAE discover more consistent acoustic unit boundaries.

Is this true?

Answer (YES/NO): NO